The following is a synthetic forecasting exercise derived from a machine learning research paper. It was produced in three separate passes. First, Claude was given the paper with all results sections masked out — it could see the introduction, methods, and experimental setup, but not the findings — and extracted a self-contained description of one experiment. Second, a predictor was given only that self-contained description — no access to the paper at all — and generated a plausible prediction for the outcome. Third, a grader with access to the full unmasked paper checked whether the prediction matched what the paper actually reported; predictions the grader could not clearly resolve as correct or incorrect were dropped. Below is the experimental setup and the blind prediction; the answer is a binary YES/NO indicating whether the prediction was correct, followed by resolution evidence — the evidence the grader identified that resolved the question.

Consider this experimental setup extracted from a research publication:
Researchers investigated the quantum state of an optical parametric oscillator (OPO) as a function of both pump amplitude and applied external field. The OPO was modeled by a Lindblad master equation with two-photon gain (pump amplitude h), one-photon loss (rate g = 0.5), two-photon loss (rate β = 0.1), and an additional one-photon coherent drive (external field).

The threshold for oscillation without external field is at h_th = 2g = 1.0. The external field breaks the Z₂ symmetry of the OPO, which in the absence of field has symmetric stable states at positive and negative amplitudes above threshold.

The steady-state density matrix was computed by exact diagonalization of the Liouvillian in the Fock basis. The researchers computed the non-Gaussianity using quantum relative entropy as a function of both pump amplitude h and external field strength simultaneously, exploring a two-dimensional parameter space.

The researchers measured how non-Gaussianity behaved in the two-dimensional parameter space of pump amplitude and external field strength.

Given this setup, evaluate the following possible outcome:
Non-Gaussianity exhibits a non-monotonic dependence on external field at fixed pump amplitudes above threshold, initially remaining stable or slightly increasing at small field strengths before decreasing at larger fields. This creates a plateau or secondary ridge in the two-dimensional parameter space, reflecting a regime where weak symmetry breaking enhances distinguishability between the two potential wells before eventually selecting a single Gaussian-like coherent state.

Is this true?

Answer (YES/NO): YES